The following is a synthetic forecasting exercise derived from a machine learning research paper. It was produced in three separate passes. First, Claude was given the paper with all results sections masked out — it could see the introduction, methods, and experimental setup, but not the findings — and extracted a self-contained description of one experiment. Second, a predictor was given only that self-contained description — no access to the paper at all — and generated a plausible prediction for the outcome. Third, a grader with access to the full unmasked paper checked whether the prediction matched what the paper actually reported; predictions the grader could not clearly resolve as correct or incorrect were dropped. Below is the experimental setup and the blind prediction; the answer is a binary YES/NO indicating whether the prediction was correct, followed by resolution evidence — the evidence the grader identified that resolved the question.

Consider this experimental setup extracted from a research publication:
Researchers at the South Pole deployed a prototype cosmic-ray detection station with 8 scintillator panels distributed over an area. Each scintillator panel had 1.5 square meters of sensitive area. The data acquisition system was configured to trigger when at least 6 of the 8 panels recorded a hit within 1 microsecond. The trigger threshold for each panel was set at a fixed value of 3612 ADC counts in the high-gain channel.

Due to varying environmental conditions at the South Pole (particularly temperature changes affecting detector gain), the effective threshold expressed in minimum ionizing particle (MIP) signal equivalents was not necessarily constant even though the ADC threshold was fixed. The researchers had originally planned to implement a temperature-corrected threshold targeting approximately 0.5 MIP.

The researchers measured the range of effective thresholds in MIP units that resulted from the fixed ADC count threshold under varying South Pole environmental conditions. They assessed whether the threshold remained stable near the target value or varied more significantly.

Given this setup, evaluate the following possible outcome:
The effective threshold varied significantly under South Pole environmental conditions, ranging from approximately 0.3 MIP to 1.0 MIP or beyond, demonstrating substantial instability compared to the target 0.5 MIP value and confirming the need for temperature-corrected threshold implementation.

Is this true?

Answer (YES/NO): NO